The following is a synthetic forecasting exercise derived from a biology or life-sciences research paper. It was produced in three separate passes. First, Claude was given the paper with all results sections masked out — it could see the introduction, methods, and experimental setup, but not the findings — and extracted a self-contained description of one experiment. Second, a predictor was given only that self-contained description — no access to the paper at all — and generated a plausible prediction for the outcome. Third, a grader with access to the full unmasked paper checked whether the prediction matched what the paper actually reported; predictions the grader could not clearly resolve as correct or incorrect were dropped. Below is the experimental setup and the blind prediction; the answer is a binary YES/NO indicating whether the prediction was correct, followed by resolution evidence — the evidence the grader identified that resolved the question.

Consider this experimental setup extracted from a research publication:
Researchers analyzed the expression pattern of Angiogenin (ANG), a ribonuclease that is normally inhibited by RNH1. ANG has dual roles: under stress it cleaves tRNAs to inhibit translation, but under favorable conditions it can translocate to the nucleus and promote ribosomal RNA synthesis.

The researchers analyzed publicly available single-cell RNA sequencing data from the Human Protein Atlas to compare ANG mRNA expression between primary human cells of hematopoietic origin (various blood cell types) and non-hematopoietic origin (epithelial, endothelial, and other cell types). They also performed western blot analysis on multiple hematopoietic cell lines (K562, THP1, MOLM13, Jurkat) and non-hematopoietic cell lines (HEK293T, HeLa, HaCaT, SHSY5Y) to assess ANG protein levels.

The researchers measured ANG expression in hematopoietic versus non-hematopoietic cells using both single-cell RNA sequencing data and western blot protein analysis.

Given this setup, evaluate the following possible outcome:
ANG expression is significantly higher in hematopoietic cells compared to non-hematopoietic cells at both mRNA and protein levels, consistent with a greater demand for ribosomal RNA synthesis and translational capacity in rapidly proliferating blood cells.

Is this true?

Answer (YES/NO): NO